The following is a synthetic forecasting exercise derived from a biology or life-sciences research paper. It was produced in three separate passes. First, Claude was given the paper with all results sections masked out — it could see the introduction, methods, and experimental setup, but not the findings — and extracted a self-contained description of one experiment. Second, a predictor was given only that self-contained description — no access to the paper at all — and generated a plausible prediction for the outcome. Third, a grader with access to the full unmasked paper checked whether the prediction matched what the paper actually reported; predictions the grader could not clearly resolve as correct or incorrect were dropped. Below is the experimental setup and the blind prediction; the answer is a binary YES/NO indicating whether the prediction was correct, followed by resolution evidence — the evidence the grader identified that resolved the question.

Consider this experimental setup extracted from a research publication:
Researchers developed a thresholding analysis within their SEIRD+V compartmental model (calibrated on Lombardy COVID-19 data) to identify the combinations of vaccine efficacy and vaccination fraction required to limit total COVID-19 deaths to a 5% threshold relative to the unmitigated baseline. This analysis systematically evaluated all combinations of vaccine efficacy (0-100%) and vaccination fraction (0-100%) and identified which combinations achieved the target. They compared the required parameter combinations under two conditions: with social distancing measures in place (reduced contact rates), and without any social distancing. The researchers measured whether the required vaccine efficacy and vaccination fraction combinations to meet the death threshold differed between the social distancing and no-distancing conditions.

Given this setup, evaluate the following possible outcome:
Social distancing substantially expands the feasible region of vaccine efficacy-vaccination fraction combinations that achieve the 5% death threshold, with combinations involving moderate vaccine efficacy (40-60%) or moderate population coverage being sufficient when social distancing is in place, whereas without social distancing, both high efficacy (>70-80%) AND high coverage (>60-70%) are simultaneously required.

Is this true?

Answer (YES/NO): NO